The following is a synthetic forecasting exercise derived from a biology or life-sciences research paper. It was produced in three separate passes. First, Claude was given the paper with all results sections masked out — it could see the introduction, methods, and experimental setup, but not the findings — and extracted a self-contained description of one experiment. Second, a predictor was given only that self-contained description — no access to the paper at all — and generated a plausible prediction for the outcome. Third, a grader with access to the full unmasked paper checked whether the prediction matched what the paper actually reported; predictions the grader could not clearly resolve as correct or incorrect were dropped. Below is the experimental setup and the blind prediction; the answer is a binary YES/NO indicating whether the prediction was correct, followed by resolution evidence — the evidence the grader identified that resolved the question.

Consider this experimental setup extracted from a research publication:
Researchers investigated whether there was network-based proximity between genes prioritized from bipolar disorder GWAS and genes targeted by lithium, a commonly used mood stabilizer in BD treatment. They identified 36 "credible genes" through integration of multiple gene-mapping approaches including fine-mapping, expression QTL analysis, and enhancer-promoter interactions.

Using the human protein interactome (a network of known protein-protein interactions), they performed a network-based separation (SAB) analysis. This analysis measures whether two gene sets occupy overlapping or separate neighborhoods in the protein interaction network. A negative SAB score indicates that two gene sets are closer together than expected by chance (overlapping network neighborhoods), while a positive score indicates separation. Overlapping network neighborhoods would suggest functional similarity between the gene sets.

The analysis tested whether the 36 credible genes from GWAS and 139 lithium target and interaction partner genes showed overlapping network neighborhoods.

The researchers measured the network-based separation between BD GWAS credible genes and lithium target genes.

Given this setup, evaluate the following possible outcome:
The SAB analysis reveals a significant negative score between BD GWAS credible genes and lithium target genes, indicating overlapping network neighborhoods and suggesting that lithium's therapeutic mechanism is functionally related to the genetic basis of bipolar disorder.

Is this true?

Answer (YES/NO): NO